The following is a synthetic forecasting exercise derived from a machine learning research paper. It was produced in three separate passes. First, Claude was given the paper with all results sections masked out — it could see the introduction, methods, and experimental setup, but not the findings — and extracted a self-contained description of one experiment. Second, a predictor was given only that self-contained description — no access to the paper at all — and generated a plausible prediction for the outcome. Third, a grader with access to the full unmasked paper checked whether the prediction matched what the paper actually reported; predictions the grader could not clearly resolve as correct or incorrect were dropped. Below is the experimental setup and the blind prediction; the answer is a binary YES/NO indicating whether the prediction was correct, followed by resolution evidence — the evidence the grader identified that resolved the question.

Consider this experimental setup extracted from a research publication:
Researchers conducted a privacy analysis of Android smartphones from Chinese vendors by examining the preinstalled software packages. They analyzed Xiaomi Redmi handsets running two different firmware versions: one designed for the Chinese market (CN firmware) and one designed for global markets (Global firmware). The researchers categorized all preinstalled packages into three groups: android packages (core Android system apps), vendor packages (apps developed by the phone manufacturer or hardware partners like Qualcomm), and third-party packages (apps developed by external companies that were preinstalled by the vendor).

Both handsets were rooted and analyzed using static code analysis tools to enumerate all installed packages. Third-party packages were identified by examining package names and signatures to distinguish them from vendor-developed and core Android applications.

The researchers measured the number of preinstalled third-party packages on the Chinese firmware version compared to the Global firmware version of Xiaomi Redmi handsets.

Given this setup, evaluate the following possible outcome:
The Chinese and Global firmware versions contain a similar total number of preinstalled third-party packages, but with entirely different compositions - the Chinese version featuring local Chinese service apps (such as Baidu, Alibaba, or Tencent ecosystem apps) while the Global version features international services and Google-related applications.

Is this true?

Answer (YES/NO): NO